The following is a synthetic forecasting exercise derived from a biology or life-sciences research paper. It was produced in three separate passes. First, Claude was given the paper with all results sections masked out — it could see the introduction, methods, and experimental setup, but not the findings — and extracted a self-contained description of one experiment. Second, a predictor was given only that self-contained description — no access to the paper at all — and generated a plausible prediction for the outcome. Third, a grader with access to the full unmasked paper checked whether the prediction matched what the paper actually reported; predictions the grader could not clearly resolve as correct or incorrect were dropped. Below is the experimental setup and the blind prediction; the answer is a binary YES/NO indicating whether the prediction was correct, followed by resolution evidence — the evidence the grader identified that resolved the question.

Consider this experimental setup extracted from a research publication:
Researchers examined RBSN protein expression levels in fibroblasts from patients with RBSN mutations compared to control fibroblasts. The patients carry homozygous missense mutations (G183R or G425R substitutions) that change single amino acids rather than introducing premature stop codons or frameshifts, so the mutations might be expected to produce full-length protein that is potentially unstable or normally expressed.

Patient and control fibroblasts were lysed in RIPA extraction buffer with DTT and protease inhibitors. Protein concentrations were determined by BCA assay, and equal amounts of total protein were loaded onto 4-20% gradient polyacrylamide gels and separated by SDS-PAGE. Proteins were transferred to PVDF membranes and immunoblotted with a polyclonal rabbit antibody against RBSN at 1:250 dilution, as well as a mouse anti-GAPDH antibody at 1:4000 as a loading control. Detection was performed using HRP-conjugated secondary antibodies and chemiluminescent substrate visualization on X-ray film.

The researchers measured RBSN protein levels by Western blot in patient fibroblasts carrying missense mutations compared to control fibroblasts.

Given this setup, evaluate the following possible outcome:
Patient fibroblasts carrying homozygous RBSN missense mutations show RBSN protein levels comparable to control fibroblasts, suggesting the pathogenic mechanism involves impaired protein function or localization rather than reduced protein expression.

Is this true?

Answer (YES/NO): YES